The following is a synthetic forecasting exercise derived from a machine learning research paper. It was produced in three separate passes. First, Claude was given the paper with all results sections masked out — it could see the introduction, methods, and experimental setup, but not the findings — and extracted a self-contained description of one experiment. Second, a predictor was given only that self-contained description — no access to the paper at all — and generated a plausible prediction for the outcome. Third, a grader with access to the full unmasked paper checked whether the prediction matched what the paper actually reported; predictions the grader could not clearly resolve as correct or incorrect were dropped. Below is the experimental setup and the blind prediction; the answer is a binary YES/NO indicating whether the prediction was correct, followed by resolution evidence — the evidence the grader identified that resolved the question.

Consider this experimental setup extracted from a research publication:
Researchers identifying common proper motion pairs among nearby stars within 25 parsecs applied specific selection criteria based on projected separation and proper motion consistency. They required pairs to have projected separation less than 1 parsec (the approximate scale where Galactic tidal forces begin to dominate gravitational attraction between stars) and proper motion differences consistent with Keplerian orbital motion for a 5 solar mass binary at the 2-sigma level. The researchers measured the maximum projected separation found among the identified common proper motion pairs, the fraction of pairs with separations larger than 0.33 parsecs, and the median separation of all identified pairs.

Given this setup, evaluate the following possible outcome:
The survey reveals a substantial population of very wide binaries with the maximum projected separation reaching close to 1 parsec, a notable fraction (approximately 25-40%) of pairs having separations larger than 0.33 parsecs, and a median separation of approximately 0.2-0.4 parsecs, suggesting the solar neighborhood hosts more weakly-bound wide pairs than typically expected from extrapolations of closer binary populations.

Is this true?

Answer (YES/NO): NO